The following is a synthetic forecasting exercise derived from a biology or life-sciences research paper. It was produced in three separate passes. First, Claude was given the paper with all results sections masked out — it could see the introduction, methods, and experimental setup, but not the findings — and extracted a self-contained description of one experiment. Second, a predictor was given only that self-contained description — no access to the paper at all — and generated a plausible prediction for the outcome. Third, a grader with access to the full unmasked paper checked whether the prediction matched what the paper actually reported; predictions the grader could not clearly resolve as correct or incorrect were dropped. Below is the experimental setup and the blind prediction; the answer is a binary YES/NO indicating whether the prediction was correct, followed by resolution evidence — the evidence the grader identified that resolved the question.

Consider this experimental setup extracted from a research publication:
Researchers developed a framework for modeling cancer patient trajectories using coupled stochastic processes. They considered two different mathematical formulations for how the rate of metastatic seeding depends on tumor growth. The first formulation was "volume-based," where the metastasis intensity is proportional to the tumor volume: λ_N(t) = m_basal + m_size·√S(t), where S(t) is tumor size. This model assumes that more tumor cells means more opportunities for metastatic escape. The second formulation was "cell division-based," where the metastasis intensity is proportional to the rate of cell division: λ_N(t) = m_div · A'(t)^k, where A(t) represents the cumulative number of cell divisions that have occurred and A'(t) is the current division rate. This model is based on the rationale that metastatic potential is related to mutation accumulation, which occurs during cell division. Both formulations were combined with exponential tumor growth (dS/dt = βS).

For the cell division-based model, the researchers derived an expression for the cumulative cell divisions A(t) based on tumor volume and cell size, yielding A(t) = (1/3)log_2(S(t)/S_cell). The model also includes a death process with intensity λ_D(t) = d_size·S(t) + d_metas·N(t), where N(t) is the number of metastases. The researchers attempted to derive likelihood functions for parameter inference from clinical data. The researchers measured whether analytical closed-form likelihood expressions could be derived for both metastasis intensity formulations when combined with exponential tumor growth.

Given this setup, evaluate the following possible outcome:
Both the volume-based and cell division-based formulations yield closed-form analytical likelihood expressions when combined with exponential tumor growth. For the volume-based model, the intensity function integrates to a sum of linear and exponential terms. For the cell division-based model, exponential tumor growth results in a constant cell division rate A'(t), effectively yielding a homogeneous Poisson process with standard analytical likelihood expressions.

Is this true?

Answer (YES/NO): YES